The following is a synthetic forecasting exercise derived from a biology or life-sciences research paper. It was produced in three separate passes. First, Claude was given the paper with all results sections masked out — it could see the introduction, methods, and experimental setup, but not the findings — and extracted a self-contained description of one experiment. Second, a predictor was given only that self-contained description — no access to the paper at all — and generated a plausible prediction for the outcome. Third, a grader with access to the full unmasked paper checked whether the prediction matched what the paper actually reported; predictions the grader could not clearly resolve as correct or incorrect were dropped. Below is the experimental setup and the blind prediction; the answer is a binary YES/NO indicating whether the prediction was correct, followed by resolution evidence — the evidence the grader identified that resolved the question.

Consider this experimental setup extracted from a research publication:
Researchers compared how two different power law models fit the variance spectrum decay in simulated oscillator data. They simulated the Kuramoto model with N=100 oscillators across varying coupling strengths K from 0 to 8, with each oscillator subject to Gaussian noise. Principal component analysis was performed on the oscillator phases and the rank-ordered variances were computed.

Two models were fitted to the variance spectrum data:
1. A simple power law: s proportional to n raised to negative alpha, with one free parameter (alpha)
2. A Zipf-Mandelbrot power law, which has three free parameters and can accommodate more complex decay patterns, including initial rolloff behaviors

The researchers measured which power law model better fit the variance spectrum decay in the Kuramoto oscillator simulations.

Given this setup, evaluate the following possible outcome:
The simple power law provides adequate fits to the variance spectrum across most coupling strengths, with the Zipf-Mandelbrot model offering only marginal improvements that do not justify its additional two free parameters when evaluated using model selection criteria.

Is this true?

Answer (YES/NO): NO